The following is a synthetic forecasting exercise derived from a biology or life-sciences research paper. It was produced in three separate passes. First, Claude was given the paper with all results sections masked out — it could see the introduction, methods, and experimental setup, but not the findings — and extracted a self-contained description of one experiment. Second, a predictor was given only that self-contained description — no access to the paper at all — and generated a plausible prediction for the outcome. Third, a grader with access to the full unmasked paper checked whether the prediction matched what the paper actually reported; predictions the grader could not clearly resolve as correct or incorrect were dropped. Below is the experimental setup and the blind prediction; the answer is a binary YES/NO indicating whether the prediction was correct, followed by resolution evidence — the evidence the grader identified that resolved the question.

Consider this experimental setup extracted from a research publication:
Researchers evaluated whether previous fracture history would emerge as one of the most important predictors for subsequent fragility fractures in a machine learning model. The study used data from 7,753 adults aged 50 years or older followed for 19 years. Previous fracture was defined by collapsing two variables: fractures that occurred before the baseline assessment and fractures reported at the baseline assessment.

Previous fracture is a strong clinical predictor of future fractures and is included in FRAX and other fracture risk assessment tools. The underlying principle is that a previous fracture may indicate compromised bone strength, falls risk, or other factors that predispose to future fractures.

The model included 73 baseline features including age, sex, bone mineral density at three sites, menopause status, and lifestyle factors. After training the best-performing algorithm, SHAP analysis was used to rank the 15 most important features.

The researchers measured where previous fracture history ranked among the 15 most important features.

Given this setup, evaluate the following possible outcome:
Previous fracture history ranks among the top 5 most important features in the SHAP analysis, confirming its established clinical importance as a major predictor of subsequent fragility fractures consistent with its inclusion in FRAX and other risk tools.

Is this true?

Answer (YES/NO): YES